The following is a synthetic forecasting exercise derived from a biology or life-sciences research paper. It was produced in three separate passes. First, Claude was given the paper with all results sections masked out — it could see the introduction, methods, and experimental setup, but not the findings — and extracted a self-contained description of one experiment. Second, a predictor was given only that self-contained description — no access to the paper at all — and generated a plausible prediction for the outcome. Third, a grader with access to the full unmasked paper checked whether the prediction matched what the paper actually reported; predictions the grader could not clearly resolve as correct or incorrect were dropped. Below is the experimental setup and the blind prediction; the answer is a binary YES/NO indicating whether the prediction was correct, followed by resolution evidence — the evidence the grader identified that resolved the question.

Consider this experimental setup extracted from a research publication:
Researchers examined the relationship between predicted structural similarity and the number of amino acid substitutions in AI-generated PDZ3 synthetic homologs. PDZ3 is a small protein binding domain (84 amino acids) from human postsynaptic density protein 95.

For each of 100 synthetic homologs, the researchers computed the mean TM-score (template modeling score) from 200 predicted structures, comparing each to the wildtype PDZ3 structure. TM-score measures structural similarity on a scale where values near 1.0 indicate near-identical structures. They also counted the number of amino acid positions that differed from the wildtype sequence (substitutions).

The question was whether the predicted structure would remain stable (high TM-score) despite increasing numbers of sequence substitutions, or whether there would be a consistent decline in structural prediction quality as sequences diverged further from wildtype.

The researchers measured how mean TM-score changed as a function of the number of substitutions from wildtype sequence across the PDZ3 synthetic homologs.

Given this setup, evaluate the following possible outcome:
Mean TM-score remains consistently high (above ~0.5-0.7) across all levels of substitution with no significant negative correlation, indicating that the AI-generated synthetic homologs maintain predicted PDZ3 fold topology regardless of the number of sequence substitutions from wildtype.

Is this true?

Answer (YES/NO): NO